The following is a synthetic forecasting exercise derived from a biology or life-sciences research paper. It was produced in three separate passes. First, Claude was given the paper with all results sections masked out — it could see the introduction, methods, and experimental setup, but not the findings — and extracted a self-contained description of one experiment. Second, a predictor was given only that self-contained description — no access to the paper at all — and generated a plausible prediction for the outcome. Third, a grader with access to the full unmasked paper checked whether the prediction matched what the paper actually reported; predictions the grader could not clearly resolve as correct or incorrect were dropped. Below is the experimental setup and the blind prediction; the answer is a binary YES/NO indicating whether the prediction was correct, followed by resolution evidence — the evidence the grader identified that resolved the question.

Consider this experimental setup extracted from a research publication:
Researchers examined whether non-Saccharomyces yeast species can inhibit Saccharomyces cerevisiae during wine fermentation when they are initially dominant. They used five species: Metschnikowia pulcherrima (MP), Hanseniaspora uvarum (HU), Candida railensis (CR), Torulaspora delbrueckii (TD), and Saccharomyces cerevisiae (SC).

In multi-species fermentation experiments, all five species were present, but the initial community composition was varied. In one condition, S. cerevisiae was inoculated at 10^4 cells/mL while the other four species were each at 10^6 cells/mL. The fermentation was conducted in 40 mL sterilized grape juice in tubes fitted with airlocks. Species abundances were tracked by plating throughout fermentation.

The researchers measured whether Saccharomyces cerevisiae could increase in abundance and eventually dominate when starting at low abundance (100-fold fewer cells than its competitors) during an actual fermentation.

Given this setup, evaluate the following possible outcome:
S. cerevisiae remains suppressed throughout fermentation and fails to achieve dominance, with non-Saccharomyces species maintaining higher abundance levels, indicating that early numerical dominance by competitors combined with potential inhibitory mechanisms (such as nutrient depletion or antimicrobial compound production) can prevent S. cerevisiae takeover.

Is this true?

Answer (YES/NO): NO